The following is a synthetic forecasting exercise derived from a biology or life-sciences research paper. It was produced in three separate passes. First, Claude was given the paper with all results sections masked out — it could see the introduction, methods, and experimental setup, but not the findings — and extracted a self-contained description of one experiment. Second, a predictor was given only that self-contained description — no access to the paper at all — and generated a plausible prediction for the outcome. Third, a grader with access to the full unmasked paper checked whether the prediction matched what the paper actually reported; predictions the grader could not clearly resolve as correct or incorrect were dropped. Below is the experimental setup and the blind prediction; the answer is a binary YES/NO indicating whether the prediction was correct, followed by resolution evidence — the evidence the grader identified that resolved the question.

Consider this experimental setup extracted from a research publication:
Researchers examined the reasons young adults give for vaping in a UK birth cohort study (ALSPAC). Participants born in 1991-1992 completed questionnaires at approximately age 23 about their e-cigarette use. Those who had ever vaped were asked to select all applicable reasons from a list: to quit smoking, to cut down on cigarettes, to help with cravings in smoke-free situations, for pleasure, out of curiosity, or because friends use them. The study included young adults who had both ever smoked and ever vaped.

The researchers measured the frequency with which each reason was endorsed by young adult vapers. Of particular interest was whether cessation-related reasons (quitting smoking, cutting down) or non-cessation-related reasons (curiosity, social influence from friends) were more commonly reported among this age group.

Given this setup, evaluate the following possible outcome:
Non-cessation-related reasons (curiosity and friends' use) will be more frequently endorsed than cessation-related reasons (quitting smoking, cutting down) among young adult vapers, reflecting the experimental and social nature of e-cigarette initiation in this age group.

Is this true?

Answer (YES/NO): YES